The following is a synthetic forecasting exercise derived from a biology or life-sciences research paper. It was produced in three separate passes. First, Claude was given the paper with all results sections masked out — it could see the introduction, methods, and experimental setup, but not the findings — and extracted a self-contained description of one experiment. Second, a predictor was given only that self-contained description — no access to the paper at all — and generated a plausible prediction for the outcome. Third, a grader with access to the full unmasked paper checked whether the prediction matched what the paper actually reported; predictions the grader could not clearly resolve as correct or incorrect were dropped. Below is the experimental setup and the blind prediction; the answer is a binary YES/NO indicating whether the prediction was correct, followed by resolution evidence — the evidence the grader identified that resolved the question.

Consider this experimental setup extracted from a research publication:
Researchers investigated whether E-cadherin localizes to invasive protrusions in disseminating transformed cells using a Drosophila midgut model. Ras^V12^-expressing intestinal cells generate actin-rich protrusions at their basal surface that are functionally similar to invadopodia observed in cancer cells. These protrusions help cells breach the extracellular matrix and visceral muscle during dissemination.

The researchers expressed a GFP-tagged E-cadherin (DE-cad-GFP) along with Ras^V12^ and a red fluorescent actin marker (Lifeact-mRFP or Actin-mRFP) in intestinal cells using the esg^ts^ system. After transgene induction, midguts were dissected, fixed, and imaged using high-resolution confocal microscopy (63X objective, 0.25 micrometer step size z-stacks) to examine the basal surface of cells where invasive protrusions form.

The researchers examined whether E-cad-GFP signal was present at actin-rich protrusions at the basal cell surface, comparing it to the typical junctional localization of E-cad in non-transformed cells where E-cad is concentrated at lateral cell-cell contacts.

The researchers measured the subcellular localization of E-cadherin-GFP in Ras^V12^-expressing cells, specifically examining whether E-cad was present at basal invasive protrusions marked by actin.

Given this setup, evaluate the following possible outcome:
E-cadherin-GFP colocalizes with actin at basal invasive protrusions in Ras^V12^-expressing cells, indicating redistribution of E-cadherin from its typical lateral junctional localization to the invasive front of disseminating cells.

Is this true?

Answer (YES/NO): YES